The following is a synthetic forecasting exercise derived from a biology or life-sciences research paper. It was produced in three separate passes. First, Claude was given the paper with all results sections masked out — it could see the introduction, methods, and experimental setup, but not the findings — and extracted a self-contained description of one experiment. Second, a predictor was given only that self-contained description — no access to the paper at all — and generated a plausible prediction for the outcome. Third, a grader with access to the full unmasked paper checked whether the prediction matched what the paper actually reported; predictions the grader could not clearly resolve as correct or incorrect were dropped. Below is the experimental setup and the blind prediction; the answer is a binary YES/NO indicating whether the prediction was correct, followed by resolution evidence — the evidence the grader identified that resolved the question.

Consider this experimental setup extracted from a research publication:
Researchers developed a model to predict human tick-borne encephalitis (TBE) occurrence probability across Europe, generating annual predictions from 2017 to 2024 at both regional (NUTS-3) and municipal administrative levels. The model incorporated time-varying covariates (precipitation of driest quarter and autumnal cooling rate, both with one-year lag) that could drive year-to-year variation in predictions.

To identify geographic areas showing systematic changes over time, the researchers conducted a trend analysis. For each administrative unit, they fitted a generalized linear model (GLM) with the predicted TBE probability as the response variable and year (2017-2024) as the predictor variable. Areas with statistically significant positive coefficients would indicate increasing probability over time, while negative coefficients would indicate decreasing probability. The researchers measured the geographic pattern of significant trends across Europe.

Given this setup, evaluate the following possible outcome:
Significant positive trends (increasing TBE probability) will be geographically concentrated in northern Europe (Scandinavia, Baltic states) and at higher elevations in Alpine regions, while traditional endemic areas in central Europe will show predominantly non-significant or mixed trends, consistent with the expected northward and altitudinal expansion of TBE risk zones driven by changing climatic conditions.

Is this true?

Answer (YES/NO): NO